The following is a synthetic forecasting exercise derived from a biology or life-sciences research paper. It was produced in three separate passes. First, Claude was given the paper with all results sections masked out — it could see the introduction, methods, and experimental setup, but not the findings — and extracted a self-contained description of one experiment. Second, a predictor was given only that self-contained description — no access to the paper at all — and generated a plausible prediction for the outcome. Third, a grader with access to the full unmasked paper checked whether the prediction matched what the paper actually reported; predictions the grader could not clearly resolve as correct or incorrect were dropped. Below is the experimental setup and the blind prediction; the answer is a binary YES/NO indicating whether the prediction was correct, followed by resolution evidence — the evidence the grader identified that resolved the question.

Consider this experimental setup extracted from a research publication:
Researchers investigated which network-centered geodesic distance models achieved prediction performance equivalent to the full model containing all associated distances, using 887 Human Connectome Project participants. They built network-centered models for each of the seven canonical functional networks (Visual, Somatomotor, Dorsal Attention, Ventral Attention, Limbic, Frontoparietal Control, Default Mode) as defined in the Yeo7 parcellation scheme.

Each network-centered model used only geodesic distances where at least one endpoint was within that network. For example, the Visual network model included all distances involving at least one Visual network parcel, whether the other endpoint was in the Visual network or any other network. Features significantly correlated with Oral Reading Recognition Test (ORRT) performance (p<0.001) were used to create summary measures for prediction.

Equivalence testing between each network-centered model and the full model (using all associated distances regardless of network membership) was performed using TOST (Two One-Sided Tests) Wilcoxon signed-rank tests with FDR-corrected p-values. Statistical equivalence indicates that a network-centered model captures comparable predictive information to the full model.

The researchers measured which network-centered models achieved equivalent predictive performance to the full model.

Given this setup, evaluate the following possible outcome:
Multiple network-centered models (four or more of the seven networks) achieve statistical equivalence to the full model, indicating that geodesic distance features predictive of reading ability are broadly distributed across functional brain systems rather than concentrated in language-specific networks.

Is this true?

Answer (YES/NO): NO